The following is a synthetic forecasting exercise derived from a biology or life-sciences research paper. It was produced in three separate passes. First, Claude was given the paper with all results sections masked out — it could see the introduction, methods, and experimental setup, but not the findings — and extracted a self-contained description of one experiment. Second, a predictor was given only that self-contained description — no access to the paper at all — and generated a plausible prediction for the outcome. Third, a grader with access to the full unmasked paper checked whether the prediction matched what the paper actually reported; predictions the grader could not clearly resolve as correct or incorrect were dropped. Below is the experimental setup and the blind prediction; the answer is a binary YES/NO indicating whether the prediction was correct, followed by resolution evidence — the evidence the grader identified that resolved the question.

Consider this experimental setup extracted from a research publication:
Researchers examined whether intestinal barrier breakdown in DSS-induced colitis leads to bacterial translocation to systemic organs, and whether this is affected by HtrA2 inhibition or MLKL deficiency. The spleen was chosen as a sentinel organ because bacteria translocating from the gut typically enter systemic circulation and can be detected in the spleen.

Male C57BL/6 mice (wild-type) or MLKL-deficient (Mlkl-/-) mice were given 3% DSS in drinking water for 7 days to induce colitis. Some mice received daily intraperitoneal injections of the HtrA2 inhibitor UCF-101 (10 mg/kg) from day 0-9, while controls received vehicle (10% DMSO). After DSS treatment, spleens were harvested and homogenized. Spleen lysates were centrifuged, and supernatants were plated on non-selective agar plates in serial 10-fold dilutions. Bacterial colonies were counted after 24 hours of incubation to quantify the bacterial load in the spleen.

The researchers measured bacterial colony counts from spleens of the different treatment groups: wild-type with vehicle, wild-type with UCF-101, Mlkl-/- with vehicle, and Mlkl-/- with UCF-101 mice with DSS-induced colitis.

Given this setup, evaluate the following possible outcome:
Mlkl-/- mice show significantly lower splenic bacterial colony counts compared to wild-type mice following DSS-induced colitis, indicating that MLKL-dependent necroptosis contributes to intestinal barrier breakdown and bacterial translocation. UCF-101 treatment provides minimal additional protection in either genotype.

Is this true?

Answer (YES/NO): NO